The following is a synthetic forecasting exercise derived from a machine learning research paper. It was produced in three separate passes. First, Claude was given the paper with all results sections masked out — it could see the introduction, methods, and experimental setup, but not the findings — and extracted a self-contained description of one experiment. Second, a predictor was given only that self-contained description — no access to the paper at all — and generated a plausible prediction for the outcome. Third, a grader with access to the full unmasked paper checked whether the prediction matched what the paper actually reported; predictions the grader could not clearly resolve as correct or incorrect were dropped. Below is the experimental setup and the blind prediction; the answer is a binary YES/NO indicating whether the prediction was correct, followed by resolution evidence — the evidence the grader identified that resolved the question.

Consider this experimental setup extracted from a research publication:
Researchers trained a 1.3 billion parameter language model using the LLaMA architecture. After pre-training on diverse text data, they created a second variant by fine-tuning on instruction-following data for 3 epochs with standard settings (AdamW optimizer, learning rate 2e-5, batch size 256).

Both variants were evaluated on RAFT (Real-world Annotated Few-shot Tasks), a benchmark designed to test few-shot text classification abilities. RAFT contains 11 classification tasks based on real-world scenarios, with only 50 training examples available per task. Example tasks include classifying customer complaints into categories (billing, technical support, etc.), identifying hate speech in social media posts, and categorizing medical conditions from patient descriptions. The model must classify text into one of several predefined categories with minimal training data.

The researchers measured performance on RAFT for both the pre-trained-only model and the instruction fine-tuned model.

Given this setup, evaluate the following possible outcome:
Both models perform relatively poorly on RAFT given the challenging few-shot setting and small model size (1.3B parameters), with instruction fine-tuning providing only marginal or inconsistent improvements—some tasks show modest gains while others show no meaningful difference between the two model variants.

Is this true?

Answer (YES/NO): NO